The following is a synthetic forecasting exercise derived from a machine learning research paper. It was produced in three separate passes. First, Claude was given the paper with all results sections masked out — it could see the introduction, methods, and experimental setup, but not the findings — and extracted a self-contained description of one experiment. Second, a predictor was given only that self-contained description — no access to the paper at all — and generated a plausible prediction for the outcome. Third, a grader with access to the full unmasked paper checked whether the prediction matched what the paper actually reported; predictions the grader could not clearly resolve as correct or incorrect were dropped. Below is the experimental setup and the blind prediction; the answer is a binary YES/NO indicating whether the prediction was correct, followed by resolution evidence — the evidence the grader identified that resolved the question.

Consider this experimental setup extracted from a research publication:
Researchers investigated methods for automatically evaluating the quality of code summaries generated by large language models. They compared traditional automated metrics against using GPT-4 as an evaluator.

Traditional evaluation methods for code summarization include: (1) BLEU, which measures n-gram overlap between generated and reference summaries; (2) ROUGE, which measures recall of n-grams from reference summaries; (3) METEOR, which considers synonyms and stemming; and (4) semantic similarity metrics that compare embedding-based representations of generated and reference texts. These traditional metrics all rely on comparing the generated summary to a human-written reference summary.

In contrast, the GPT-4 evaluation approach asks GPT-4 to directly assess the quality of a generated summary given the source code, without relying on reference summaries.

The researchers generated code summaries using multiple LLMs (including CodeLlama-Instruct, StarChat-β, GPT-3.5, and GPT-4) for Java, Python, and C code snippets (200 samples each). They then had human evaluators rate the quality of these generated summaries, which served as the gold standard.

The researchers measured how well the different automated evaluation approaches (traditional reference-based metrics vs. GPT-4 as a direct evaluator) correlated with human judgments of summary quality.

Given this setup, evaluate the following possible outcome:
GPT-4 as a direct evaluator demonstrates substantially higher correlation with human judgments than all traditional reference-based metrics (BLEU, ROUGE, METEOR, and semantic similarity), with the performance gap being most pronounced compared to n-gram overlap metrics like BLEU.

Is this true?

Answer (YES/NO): NO